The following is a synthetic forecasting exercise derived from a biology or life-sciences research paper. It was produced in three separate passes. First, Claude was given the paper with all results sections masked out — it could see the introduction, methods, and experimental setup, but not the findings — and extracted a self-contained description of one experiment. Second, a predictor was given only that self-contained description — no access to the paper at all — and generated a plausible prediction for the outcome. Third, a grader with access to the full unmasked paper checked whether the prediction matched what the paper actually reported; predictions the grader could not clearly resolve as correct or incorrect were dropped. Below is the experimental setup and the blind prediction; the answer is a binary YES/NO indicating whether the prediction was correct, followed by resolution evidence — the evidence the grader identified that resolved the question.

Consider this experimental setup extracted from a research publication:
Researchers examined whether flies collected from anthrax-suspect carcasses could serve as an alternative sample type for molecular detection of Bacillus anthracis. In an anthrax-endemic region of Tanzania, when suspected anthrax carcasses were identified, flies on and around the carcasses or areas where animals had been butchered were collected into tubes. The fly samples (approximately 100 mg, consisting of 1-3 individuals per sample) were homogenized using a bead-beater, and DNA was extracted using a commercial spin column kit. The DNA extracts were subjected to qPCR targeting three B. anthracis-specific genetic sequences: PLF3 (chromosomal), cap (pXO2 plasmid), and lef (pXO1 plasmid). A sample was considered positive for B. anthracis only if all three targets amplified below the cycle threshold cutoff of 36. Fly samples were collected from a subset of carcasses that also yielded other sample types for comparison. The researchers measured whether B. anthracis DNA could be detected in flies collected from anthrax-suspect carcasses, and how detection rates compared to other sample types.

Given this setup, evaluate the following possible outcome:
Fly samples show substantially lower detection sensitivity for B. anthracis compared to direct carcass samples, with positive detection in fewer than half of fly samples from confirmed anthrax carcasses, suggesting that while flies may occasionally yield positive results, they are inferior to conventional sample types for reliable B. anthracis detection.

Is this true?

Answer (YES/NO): YES